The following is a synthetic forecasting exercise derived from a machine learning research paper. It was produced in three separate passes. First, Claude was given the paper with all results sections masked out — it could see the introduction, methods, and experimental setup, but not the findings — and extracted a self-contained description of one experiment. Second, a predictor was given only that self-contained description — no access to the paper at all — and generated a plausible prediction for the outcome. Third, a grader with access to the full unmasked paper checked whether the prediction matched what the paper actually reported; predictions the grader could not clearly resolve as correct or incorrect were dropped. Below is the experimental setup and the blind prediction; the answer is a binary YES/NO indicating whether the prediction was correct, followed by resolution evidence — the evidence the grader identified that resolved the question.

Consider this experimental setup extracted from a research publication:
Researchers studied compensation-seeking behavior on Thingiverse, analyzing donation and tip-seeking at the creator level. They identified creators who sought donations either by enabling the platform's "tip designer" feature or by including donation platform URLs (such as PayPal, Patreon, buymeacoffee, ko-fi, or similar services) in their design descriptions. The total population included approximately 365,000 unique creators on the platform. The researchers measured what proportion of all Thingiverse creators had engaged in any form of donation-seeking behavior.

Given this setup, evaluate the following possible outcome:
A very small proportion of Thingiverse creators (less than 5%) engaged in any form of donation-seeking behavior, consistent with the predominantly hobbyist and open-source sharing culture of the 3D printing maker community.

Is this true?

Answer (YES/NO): YES